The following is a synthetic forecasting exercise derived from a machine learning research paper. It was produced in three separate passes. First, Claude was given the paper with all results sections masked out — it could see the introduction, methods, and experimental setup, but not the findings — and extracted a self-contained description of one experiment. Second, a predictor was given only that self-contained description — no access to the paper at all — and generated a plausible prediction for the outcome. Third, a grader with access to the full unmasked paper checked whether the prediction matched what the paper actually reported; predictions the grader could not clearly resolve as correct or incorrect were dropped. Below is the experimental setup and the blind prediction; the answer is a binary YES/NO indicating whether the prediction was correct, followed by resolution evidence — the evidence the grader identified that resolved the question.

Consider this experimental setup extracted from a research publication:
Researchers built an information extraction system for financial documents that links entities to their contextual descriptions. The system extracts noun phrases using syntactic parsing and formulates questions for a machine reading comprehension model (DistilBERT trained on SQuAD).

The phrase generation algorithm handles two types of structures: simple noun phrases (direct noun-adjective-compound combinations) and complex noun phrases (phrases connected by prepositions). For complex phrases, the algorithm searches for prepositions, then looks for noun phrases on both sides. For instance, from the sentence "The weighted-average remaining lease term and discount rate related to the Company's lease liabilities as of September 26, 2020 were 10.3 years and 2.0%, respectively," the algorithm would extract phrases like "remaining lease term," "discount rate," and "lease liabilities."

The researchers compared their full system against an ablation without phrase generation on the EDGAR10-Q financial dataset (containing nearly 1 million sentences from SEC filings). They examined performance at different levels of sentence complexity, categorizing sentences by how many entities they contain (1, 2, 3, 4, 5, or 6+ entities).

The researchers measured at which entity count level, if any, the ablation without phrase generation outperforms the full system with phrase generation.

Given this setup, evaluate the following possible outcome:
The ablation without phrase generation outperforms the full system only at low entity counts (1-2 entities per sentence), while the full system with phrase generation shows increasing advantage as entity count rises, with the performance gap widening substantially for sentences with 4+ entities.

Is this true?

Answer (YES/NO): NO